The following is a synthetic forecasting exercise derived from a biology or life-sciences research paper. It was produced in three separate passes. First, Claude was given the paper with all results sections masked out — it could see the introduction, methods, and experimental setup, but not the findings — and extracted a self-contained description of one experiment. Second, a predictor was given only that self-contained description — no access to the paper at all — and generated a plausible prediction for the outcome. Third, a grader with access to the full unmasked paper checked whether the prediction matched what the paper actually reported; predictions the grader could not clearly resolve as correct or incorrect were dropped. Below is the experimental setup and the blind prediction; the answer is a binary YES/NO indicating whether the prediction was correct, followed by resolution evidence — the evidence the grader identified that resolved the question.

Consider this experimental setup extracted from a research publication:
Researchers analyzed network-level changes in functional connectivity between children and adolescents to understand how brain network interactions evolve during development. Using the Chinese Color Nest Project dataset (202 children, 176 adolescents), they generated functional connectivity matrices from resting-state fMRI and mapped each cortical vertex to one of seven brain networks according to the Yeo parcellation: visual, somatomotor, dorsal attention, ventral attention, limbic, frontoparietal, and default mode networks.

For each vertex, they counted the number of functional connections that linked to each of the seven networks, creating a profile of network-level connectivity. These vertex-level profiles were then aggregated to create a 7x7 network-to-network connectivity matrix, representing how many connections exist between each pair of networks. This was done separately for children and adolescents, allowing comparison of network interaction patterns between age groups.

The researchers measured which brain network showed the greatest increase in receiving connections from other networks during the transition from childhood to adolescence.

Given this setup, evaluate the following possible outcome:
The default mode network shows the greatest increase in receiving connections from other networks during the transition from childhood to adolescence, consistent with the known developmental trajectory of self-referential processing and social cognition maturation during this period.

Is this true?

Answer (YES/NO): NO